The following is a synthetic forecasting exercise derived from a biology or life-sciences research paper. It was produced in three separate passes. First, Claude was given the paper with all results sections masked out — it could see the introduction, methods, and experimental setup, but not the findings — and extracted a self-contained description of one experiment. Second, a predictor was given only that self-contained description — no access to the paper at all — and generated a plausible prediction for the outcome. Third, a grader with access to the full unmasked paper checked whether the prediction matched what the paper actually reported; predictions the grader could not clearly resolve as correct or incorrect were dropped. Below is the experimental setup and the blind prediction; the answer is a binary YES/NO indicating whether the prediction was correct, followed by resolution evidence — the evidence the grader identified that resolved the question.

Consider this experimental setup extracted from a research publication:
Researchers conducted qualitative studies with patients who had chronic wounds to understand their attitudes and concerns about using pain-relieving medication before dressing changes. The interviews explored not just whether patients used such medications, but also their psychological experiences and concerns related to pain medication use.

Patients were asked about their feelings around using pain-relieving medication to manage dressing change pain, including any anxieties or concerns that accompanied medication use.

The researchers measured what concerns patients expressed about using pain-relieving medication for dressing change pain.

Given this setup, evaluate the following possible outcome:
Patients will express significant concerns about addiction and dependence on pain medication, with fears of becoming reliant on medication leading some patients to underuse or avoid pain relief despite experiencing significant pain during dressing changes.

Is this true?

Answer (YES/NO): NO